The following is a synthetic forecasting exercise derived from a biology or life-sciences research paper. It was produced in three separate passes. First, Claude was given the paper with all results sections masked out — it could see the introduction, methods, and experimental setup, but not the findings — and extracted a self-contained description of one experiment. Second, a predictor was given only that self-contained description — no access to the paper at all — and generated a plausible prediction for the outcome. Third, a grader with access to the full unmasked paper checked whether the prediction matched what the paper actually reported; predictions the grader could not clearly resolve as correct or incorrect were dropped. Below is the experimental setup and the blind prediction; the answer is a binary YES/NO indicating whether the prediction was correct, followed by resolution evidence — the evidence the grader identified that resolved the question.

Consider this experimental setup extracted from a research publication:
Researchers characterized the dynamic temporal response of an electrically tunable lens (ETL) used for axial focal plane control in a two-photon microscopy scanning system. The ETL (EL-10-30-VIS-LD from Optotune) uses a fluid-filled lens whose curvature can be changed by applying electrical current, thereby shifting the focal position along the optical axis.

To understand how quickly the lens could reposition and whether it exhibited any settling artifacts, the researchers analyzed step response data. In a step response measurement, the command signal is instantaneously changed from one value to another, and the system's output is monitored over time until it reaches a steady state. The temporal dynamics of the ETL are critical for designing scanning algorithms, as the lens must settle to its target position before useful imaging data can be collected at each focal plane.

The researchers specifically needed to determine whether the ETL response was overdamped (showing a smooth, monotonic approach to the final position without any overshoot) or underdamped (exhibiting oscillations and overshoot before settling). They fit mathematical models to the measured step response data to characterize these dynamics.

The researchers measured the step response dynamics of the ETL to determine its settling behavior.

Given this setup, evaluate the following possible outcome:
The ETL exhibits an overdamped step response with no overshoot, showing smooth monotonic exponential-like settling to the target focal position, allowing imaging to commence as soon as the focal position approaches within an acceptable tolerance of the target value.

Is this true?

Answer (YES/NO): NO